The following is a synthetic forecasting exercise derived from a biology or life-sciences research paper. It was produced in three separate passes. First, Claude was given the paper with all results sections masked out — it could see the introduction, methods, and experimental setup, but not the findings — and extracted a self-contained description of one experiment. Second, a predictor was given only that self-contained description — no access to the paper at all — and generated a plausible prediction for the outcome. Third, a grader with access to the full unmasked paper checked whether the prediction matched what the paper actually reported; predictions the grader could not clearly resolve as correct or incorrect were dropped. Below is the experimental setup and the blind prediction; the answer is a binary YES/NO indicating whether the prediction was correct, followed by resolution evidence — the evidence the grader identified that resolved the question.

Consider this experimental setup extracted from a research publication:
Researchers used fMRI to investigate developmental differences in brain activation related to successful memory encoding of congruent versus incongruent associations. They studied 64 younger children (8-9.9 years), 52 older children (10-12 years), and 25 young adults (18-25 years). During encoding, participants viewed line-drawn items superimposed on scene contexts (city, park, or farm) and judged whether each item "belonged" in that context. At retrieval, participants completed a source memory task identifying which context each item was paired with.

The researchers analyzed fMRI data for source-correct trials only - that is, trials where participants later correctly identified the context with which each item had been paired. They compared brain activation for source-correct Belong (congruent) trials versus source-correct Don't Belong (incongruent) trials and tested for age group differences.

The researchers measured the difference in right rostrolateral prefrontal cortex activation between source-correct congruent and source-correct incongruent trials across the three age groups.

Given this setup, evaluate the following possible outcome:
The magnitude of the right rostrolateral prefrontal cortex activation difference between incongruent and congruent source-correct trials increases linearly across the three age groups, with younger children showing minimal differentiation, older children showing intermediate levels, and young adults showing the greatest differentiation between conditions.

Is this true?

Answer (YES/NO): NO